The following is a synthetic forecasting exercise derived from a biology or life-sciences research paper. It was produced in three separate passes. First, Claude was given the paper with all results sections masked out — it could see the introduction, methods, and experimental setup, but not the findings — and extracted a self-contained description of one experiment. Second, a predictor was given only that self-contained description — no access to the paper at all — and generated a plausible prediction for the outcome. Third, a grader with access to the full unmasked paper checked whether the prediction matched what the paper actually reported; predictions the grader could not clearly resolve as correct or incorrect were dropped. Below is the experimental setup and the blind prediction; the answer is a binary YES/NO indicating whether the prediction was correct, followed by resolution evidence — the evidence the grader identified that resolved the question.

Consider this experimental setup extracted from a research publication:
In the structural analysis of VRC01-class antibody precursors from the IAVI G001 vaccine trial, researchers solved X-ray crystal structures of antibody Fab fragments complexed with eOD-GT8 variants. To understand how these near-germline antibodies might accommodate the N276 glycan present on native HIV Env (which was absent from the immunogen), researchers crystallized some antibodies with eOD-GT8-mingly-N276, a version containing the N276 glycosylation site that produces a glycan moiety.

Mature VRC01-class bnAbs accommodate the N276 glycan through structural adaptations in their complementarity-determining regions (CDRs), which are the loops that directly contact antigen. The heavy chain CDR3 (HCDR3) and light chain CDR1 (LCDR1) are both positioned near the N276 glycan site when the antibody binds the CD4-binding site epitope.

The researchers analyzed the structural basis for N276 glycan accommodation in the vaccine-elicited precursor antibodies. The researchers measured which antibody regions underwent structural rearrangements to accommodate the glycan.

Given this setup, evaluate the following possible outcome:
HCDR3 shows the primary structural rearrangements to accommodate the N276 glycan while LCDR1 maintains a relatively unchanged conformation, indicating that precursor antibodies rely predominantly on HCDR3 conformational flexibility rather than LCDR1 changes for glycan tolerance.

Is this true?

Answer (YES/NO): NO